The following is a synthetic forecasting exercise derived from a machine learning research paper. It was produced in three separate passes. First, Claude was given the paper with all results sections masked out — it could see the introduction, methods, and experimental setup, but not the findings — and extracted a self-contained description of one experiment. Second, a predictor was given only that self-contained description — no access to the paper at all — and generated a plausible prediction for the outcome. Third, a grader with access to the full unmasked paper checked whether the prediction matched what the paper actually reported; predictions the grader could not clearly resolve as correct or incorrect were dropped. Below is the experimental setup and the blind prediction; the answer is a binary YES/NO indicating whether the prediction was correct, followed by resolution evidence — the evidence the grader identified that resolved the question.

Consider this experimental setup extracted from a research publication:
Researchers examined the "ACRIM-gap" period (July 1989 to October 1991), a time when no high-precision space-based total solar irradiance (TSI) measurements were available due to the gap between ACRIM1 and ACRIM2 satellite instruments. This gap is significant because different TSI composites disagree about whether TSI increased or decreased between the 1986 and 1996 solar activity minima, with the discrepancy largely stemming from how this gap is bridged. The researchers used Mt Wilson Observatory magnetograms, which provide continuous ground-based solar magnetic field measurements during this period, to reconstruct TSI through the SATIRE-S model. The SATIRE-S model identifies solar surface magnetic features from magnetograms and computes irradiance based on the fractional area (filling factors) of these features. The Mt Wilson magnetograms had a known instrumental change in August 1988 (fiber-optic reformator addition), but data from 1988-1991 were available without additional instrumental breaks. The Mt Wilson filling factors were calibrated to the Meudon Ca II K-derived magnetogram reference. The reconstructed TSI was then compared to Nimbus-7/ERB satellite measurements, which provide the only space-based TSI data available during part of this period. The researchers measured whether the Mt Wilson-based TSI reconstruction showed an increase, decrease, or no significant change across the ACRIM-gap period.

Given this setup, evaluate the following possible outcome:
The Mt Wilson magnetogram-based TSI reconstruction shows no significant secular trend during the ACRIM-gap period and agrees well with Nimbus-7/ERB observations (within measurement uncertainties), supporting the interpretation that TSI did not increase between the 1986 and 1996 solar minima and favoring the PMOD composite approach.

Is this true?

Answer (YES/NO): NO